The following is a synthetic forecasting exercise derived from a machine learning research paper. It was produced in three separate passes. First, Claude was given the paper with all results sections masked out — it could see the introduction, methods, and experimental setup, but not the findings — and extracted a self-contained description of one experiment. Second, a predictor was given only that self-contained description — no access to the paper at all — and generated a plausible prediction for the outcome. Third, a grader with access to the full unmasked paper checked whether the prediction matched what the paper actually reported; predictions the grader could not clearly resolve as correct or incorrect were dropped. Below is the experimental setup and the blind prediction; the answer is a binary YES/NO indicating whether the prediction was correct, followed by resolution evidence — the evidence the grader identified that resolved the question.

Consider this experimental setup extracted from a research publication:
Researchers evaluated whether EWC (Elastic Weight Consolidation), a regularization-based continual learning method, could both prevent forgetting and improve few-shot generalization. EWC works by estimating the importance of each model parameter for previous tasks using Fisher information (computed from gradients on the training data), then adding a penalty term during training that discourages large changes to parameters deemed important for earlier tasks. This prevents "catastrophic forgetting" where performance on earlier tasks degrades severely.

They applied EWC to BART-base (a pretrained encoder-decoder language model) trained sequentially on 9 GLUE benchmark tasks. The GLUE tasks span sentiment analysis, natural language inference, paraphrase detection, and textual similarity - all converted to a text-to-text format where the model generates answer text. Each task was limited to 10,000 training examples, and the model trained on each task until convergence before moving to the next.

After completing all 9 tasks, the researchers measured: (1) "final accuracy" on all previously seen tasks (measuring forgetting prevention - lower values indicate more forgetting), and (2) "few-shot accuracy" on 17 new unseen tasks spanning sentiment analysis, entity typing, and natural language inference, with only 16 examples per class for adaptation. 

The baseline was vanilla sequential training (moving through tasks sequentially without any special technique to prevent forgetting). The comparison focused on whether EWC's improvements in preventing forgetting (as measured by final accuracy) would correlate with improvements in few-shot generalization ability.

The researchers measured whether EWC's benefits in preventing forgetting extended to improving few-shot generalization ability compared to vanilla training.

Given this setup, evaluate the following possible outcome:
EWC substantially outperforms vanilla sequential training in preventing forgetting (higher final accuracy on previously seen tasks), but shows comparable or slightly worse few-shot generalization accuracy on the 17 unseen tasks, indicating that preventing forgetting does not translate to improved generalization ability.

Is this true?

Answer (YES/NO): YES